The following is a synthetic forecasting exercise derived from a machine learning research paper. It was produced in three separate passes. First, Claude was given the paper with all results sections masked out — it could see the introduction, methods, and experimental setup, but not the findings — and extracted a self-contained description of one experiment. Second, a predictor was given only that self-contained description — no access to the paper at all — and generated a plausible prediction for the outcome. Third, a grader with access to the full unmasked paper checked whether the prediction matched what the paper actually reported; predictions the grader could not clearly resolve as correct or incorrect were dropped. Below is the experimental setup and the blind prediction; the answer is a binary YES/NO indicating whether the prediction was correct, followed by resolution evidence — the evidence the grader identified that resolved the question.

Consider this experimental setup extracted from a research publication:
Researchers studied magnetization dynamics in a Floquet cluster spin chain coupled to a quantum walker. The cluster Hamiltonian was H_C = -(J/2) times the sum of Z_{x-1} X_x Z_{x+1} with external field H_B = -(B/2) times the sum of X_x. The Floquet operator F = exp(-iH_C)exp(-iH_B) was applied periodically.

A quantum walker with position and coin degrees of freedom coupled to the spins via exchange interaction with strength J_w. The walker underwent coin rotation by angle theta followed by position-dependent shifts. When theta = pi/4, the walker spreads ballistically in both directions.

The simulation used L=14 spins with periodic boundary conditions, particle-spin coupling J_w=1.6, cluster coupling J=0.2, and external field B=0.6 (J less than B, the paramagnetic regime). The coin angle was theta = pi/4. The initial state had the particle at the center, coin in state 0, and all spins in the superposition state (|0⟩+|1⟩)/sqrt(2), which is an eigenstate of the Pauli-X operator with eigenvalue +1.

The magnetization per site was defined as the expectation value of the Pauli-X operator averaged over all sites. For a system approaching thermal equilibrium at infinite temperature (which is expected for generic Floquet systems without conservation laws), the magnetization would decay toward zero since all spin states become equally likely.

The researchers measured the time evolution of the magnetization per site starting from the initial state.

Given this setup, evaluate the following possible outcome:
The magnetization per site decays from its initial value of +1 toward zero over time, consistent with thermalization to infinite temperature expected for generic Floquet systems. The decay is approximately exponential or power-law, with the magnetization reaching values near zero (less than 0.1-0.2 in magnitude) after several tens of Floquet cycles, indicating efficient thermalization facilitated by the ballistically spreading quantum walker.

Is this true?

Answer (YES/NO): YES